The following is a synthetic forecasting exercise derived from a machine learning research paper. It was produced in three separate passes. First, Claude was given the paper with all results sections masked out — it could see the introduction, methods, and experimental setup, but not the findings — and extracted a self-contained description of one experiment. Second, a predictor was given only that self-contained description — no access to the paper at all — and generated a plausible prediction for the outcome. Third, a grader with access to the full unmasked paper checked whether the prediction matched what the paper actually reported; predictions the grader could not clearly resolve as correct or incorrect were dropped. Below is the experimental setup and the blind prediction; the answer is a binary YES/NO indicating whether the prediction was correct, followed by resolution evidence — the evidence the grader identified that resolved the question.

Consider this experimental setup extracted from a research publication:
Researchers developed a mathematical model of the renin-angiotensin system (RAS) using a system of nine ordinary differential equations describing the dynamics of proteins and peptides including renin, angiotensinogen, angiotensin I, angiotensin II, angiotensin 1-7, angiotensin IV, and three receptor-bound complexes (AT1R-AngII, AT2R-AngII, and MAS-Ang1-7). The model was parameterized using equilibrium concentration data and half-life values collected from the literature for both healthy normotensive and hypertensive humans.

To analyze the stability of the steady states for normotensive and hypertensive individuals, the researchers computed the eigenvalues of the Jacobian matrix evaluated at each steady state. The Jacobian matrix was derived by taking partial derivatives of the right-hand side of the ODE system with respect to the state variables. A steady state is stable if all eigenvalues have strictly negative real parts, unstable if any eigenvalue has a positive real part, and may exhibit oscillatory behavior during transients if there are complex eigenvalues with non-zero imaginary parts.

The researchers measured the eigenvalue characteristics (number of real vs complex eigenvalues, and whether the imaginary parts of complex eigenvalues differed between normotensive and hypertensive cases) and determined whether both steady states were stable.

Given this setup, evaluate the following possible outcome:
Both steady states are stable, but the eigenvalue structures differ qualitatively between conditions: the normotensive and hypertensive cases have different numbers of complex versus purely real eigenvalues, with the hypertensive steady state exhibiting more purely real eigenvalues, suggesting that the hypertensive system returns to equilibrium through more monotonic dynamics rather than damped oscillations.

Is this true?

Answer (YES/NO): NO